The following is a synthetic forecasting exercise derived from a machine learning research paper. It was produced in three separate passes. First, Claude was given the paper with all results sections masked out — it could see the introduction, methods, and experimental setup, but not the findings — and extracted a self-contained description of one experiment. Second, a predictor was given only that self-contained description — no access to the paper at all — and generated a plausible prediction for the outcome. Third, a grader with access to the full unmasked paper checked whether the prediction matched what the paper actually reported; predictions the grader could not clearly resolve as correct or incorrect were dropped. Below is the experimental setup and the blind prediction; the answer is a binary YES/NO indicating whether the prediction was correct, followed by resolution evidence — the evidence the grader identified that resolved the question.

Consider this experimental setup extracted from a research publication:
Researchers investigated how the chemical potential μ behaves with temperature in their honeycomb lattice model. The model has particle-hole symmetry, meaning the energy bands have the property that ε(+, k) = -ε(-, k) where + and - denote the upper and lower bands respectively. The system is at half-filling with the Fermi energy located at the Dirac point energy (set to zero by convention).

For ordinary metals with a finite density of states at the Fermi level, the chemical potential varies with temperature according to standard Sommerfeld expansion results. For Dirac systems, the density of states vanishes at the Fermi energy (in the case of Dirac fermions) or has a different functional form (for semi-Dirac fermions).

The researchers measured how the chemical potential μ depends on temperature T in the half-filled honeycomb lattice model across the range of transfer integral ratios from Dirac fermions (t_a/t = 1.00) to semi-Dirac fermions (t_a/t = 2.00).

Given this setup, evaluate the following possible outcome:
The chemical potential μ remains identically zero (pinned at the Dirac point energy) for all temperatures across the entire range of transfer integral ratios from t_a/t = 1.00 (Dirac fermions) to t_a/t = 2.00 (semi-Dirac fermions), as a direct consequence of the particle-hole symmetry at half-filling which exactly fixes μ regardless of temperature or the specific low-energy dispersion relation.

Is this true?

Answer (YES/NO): YES